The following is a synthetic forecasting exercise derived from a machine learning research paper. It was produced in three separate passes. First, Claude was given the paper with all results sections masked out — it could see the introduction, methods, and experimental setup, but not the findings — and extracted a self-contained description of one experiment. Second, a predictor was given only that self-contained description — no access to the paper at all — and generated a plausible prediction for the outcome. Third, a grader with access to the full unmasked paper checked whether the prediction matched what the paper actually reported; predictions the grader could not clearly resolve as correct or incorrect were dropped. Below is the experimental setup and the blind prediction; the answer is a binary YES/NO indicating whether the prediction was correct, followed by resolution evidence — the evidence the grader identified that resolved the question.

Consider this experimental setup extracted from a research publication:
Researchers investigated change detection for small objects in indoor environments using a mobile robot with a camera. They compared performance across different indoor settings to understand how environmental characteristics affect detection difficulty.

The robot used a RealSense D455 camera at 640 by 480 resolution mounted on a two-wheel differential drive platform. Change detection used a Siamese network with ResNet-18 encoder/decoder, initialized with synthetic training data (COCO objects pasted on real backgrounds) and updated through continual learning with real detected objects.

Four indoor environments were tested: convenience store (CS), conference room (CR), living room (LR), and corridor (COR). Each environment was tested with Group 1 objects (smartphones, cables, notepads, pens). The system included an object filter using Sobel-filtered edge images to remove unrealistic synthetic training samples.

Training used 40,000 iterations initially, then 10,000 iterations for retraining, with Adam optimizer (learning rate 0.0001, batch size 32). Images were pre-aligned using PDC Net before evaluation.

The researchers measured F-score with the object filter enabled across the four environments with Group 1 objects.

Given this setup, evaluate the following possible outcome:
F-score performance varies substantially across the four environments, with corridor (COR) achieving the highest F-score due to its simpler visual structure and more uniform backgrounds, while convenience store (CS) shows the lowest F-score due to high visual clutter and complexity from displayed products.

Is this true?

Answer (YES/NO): NO